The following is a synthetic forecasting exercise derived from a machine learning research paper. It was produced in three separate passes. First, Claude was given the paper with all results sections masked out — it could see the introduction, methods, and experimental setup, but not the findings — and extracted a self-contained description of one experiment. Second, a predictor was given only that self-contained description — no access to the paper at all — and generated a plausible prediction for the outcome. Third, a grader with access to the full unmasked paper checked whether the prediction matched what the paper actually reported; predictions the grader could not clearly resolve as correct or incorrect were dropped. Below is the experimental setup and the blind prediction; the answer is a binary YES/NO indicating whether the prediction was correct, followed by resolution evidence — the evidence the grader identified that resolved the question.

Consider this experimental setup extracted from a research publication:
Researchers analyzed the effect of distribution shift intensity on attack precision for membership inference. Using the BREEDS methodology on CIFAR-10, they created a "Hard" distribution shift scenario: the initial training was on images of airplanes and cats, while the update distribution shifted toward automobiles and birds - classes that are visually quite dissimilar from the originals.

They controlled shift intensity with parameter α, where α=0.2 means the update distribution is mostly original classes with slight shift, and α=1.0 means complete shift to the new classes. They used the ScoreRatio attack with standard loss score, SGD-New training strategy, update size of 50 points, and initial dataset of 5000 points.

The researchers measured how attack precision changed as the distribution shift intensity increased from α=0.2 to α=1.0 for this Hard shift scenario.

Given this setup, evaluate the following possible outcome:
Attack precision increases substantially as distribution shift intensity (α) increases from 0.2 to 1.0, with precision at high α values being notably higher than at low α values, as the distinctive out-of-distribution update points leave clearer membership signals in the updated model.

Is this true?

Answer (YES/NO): NO